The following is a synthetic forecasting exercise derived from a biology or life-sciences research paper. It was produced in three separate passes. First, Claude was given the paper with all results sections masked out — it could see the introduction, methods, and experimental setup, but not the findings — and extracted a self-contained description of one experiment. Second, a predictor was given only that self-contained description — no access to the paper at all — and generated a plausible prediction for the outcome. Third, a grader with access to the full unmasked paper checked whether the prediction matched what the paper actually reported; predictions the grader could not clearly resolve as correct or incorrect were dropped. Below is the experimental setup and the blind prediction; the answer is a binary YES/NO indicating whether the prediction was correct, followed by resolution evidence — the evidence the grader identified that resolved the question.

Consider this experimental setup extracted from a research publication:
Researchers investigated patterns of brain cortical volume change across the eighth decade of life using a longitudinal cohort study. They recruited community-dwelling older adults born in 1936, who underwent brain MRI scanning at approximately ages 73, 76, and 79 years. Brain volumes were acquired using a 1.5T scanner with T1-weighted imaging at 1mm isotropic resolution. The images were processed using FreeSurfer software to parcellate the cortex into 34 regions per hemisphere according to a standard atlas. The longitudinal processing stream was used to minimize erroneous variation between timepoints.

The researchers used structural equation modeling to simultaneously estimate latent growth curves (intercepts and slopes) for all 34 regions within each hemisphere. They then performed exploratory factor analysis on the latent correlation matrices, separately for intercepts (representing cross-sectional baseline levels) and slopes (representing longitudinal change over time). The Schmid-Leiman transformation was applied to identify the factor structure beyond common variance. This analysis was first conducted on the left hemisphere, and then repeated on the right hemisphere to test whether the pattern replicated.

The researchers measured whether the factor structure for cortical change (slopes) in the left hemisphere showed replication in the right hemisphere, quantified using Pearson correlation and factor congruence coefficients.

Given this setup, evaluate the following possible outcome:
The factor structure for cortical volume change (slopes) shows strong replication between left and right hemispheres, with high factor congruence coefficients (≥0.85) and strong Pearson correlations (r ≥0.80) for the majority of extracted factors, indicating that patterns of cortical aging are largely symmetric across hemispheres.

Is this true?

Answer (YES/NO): NO